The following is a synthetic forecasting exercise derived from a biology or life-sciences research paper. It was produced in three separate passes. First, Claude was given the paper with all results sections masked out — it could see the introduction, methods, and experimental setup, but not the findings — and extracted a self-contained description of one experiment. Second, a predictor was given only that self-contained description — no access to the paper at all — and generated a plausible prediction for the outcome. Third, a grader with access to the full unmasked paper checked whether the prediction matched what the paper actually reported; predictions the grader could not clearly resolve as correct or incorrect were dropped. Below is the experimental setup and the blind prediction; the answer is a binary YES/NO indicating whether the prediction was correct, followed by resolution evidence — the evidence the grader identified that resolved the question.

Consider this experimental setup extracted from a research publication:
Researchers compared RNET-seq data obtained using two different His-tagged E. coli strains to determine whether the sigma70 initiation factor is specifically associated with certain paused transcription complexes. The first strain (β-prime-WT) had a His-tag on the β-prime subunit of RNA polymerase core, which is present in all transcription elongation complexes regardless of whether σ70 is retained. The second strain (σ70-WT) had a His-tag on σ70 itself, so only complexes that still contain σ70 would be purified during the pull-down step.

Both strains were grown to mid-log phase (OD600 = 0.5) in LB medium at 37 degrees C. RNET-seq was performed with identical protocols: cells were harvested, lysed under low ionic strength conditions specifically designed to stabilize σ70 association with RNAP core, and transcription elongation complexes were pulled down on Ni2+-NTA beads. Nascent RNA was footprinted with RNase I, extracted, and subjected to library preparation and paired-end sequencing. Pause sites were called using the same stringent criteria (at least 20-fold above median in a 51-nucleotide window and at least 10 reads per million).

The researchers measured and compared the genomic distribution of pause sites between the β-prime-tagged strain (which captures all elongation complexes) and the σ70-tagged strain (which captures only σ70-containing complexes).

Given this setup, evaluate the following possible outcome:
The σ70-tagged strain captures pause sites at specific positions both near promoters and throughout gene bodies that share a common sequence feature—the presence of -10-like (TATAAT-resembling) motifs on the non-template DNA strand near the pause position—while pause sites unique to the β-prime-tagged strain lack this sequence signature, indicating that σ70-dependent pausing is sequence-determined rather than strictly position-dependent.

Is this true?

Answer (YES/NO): NO